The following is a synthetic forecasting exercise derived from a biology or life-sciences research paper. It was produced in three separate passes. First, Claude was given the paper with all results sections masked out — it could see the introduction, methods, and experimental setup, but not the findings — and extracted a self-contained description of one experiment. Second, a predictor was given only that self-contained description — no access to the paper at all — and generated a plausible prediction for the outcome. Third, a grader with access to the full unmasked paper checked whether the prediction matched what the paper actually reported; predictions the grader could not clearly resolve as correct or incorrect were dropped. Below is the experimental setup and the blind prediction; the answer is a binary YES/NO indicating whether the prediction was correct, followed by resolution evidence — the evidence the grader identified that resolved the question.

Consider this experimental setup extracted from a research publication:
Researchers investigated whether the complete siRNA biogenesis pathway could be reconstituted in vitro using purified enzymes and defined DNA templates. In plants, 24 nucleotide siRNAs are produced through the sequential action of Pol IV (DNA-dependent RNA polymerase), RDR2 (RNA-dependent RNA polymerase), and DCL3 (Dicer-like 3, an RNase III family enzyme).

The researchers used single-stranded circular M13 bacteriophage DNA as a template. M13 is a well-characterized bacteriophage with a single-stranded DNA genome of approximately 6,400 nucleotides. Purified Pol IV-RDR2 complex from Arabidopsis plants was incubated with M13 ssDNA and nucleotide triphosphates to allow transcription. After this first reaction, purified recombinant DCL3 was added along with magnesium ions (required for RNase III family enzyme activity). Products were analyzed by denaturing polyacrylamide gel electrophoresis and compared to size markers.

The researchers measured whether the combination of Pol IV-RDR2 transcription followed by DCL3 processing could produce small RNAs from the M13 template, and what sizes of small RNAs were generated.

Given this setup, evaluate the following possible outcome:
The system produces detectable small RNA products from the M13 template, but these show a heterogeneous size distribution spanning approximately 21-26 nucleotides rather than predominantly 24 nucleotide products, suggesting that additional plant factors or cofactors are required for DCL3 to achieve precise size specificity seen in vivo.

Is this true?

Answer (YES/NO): NO